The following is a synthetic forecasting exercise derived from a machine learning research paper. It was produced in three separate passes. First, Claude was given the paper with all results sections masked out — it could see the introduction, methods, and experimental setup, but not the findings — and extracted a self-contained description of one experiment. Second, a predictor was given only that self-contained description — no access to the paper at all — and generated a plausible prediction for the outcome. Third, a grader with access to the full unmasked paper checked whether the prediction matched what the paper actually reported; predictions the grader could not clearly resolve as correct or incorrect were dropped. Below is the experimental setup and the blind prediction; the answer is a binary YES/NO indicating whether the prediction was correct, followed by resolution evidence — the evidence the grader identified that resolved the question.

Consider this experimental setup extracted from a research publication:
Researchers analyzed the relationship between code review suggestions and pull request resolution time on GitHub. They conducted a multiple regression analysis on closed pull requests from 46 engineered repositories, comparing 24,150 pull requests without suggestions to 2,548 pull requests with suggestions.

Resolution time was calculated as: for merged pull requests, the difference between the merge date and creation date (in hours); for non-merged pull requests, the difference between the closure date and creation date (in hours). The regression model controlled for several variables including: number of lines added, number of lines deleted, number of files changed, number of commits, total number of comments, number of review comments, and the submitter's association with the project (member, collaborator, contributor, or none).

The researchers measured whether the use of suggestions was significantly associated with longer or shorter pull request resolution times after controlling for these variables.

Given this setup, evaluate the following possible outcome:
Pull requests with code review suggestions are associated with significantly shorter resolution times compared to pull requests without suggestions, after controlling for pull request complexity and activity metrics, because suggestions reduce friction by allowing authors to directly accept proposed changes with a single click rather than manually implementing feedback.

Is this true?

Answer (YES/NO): NO